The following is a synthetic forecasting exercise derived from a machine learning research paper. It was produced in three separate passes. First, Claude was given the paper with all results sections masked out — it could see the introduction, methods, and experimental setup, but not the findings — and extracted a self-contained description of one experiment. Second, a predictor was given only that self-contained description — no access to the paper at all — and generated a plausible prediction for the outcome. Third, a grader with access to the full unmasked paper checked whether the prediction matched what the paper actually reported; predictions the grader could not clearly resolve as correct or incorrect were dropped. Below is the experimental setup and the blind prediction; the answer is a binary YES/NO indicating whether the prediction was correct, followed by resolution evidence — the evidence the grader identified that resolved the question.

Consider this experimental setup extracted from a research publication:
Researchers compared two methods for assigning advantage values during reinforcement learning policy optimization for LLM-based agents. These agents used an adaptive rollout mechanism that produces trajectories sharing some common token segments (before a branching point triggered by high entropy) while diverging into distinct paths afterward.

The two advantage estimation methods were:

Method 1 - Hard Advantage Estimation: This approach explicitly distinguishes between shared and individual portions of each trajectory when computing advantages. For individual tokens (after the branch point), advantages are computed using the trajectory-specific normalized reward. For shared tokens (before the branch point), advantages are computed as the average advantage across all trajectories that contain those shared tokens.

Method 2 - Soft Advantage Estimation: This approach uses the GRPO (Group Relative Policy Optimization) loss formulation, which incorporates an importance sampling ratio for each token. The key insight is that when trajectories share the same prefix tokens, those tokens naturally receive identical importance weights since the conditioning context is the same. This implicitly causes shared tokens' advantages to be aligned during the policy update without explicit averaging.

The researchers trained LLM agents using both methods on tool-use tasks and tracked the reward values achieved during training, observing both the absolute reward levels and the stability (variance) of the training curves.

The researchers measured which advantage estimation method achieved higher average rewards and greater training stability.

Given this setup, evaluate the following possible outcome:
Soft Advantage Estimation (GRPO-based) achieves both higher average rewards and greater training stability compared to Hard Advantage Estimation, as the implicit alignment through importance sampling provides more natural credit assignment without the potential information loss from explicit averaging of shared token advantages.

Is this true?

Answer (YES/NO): YES